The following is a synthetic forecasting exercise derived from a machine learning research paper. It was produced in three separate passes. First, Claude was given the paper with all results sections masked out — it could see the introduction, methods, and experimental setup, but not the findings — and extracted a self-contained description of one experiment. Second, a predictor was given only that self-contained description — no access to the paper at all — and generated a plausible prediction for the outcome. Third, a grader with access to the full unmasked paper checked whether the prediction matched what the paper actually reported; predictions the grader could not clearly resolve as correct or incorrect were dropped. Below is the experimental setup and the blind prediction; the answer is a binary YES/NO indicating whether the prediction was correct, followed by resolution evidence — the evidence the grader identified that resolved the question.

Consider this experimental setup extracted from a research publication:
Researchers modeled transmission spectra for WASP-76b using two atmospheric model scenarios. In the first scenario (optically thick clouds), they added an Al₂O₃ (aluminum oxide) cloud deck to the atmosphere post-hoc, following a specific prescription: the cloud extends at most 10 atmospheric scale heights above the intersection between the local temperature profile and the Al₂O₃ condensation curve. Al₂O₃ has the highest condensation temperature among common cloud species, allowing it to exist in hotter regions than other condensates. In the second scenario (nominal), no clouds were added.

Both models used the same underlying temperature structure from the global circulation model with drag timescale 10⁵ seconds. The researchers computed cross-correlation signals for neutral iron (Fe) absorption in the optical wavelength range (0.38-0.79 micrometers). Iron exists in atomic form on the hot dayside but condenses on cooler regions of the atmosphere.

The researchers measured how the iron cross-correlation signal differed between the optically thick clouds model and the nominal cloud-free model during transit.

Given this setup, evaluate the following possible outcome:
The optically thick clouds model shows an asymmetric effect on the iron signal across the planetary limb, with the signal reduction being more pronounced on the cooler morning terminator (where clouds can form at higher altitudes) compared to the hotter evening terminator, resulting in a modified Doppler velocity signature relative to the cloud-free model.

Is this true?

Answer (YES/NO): NO